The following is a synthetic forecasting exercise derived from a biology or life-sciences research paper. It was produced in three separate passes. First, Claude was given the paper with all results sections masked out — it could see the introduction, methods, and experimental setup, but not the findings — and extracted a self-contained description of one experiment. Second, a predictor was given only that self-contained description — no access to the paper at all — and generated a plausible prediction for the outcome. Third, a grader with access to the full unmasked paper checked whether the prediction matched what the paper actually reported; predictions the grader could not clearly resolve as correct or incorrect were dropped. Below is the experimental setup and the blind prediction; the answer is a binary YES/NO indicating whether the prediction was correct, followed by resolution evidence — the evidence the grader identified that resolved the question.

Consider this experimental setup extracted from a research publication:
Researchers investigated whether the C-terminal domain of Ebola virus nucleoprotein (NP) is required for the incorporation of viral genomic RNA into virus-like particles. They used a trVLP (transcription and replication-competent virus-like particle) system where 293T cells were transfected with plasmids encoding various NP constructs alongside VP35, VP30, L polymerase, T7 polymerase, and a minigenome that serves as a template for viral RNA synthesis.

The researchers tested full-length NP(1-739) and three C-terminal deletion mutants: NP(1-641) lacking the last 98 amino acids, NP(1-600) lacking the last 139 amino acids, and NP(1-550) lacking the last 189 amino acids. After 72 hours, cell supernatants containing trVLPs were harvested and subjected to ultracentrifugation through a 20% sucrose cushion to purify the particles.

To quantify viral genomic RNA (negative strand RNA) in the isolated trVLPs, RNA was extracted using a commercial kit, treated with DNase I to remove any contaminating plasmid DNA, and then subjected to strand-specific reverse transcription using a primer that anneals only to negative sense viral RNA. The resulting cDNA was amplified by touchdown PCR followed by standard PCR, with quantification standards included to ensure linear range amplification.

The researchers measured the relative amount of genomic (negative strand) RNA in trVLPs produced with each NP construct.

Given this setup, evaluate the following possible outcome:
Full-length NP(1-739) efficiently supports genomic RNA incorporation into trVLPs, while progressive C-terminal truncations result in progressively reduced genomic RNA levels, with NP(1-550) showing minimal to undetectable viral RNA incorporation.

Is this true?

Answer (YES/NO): NO